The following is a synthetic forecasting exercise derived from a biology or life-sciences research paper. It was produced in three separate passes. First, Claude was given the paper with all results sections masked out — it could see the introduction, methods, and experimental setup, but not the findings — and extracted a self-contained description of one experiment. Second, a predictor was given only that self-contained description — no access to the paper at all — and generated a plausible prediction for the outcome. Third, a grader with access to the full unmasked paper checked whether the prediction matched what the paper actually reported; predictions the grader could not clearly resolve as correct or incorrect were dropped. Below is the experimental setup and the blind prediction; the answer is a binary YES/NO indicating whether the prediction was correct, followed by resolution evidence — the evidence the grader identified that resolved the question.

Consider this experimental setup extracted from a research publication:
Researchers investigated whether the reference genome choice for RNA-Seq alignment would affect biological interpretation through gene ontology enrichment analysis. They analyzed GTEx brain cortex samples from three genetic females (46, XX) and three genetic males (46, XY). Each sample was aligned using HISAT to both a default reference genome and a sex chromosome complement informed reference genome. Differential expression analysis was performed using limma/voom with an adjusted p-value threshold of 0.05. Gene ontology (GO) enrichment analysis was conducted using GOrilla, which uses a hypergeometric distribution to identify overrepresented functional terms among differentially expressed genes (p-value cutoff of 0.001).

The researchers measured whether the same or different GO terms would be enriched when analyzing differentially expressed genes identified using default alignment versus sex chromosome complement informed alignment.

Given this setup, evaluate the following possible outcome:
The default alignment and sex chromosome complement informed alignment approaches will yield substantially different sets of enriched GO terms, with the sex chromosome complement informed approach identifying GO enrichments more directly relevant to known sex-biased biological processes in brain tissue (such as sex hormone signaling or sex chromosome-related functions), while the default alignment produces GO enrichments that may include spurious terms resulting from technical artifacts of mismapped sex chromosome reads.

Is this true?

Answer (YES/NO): NO